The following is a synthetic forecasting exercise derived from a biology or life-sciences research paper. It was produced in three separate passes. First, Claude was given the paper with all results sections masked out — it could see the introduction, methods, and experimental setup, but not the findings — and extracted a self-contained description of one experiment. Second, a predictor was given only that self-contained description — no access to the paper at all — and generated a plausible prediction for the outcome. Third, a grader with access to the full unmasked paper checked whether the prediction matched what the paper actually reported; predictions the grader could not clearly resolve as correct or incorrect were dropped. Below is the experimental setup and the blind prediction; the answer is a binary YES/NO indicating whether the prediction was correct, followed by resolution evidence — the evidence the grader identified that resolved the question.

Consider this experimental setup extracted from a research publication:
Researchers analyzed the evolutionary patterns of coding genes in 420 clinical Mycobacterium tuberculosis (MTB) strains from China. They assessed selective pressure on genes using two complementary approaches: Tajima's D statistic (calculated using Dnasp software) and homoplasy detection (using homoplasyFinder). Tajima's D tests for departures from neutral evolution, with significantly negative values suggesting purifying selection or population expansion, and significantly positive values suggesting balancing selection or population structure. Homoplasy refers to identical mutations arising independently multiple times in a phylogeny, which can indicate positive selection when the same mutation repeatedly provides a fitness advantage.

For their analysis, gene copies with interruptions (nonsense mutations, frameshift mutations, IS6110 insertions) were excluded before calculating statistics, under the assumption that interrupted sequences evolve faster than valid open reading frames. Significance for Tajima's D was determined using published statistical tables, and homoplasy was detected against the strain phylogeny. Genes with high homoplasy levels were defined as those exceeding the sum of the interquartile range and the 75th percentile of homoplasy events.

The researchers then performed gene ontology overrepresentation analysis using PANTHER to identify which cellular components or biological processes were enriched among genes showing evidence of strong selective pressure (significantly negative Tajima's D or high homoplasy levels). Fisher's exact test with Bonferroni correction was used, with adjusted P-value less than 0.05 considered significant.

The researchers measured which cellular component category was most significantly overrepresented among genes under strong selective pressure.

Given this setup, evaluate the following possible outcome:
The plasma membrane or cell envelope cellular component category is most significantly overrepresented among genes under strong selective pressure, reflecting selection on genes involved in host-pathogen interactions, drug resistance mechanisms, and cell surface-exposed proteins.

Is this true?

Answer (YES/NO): YES